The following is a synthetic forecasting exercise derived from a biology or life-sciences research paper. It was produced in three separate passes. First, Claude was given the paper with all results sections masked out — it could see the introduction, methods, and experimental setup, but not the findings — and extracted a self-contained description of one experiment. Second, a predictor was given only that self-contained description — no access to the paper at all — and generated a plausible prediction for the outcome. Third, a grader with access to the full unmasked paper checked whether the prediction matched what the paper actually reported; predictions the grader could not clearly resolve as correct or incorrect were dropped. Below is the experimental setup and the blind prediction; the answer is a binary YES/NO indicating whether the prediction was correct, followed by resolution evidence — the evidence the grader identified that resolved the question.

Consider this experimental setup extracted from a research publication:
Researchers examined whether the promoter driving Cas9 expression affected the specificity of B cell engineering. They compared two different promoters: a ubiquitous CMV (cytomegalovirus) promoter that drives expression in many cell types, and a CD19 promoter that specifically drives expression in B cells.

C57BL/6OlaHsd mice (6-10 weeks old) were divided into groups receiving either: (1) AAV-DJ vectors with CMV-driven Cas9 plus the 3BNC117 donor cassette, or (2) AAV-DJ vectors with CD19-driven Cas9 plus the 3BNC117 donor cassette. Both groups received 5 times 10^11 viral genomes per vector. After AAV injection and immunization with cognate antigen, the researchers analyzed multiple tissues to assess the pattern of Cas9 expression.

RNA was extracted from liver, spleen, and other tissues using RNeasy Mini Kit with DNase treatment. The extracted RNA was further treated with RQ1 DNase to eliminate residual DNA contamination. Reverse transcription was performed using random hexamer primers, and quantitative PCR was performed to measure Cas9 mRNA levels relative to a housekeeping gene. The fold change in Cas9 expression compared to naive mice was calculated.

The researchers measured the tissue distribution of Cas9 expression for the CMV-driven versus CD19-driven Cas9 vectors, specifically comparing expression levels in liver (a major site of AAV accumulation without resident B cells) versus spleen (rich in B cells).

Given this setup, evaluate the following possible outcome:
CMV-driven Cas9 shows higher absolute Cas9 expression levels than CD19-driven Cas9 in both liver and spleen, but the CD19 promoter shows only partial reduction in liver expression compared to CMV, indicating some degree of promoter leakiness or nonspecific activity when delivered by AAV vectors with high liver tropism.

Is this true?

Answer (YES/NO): NO